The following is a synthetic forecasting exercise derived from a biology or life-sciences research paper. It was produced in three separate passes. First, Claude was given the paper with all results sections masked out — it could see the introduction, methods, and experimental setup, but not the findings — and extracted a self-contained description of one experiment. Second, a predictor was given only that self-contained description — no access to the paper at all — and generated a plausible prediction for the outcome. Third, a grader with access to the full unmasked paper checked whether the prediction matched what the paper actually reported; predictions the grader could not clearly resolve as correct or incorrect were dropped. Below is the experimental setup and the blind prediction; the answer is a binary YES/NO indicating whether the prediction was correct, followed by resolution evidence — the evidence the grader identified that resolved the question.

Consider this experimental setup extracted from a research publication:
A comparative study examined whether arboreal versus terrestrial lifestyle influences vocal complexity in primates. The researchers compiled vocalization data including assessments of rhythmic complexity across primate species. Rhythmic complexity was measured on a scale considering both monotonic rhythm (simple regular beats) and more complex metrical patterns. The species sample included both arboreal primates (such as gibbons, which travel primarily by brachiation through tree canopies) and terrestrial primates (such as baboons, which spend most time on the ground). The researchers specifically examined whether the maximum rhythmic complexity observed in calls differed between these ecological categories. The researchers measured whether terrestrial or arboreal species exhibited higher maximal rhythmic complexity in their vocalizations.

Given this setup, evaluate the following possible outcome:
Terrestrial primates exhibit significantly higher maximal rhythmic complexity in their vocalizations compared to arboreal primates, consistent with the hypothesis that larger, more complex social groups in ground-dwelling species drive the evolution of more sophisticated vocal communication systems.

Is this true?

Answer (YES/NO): NO